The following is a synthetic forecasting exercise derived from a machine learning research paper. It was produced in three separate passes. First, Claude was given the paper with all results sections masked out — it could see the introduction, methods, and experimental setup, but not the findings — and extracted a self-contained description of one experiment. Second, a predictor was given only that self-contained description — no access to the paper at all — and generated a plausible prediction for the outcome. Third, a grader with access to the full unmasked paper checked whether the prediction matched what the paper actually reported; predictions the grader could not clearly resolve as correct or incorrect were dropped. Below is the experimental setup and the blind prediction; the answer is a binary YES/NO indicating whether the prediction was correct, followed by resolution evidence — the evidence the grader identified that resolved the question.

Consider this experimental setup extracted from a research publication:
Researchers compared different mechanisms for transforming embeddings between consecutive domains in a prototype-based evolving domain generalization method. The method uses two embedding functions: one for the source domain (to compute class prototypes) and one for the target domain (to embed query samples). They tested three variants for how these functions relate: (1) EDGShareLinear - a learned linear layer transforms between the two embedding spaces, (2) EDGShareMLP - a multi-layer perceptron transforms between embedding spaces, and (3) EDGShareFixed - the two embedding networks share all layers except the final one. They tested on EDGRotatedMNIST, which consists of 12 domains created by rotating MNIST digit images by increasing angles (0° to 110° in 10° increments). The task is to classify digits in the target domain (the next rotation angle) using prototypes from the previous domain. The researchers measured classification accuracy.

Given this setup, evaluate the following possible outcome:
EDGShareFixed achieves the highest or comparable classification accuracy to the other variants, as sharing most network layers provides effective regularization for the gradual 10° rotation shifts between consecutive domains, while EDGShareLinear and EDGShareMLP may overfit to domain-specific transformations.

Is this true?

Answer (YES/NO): NO